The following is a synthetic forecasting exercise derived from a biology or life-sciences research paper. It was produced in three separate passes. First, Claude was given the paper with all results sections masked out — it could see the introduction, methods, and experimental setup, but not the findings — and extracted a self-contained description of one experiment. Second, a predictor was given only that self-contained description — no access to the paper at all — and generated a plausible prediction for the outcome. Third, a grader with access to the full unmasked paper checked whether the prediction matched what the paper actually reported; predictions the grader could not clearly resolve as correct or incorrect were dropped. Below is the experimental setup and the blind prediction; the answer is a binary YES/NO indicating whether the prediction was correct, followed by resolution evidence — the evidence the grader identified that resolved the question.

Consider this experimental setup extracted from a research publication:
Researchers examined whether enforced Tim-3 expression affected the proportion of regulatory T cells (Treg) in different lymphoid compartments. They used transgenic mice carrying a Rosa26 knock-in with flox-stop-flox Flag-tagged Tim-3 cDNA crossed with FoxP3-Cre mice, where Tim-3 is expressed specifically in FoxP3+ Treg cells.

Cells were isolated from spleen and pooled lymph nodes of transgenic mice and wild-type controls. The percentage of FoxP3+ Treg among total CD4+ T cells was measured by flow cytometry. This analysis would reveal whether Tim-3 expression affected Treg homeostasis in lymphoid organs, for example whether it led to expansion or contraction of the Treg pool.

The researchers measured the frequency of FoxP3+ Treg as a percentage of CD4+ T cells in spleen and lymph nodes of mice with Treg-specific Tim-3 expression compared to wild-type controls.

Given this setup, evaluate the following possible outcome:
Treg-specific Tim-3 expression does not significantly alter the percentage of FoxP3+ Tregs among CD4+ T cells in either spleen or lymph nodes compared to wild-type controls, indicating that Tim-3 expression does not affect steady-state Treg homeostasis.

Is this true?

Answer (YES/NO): NO